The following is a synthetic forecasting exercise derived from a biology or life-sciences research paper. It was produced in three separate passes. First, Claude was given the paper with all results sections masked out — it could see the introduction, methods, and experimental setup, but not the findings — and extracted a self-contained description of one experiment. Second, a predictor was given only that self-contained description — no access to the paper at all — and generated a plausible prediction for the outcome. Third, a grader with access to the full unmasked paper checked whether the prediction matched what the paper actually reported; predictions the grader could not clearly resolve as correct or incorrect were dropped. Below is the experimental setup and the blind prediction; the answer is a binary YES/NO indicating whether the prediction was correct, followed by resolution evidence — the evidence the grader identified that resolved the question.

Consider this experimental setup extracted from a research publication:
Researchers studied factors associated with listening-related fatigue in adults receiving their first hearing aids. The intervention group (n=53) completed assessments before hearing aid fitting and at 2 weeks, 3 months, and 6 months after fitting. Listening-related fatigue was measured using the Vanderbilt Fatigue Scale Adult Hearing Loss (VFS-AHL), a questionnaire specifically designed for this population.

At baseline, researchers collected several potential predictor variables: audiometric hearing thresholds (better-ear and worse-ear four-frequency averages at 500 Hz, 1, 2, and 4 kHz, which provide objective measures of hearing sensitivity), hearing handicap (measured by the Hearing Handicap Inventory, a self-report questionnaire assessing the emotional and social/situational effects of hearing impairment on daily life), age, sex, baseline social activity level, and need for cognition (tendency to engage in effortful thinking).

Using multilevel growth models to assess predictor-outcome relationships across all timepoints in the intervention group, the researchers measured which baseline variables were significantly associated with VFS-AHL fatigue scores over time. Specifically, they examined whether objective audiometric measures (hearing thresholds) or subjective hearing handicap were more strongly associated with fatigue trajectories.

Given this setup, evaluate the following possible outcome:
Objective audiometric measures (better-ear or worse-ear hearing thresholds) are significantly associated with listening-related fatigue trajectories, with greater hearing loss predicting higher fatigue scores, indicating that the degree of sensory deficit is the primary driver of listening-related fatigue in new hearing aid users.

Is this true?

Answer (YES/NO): NO